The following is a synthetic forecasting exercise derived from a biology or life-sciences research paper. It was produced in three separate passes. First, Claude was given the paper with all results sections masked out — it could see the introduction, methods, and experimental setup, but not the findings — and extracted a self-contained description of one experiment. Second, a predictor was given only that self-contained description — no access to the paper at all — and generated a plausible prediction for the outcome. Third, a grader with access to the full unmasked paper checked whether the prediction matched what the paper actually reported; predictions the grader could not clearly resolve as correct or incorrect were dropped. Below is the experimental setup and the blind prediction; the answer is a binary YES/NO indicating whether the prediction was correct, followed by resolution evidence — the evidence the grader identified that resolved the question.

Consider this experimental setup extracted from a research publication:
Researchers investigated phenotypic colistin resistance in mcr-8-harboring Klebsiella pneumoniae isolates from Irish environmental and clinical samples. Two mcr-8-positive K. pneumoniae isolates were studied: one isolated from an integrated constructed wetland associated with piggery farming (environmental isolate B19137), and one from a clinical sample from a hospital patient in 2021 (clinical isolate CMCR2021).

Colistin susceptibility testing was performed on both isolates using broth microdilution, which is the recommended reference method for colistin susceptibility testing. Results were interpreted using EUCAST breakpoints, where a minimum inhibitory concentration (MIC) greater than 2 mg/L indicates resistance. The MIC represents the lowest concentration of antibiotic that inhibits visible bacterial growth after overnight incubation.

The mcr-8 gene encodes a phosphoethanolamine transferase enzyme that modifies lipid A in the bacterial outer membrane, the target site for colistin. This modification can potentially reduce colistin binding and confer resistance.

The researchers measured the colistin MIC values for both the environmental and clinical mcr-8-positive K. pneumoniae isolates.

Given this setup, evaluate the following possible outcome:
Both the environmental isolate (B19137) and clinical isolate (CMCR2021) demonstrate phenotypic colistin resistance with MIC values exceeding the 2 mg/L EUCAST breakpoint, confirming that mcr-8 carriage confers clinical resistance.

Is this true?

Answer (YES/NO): YES